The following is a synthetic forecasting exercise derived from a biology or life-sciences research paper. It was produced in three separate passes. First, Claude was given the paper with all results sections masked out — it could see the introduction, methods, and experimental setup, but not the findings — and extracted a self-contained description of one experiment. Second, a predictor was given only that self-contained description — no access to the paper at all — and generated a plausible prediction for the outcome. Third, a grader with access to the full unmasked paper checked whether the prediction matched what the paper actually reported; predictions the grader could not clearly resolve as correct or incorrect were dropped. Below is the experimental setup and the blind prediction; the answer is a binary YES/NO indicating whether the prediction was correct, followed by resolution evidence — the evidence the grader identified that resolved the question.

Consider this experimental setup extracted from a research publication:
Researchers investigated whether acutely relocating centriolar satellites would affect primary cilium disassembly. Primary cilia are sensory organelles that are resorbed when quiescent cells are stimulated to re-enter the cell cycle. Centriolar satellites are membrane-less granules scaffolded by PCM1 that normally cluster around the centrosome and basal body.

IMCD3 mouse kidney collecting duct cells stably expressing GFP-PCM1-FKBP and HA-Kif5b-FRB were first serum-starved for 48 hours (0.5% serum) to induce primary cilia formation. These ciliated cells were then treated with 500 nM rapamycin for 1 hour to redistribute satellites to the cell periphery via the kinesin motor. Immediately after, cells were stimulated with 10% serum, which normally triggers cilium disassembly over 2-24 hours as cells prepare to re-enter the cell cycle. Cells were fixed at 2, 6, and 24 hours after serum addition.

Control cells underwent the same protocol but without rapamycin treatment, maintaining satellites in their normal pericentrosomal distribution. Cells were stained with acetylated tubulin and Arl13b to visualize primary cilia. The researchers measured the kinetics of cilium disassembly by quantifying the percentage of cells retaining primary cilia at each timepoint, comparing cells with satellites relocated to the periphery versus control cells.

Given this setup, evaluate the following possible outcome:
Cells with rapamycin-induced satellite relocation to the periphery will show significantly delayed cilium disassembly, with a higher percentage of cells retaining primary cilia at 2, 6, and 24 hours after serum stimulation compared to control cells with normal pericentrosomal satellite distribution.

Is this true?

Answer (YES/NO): NO